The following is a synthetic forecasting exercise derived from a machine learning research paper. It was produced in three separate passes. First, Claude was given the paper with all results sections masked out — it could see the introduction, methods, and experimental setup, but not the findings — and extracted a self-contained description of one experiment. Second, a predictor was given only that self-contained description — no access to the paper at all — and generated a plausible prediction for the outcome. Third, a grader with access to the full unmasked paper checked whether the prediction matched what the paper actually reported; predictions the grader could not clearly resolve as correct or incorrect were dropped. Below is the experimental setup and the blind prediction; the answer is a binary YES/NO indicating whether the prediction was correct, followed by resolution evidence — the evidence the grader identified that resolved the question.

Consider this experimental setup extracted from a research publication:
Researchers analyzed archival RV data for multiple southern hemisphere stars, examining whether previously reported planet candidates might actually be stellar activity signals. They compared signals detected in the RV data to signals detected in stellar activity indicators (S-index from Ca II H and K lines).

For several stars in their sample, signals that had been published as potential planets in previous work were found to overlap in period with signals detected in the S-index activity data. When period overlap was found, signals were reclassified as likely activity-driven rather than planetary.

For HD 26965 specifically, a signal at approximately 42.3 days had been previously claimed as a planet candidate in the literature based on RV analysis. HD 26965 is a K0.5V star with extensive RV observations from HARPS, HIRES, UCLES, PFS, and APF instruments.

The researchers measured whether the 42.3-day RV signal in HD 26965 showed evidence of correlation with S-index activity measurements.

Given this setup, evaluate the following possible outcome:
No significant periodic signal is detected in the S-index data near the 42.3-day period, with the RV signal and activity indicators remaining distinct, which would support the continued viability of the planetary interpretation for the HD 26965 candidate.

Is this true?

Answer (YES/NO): NO